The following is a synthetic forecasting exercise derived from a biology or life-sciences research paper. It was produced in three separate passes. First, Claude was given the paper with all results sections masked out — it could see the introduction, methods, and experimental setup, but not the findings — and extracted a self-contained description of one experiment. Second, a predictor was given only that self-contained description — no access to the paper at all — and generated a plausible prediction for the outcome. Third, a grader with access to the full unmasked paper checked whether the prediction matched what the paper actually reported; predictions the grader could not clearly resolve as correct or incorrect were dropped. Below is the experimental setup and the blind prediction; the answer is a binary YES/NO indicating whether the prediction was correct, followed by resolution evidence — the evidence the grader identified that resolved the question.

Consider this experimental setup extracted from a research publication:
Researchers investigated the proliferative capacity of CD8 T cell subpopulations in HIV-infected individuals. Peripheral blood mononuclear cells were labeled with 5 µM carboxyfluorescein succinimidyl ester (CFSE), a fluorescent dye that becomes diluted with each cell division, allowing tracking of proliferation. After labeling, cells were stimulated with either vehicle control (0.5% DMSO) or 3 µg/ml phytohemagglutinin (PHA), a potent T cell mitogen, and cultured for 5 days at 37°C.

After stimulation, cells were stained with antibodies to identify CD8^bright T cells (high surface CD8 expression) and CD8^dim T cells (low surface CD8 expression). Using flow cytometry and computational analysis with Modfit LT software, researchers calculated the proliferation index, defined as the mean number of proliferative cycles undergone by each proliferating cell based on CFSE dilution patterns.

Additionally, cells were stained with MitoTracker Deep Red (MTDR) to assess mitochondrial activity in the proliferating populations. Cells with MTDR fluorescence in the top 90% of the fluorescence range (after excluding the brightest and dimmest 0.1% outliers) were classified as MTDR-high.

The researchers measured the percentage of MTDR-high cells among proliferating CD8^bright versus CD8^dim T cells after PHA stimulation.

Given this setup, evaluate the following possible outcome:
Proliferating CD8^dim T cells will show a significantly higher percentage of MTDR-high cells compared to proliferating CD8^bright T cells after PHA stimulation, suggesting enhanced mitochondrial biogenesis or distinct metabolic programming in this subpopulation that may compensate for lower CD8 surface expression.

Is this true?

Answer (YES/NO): NO